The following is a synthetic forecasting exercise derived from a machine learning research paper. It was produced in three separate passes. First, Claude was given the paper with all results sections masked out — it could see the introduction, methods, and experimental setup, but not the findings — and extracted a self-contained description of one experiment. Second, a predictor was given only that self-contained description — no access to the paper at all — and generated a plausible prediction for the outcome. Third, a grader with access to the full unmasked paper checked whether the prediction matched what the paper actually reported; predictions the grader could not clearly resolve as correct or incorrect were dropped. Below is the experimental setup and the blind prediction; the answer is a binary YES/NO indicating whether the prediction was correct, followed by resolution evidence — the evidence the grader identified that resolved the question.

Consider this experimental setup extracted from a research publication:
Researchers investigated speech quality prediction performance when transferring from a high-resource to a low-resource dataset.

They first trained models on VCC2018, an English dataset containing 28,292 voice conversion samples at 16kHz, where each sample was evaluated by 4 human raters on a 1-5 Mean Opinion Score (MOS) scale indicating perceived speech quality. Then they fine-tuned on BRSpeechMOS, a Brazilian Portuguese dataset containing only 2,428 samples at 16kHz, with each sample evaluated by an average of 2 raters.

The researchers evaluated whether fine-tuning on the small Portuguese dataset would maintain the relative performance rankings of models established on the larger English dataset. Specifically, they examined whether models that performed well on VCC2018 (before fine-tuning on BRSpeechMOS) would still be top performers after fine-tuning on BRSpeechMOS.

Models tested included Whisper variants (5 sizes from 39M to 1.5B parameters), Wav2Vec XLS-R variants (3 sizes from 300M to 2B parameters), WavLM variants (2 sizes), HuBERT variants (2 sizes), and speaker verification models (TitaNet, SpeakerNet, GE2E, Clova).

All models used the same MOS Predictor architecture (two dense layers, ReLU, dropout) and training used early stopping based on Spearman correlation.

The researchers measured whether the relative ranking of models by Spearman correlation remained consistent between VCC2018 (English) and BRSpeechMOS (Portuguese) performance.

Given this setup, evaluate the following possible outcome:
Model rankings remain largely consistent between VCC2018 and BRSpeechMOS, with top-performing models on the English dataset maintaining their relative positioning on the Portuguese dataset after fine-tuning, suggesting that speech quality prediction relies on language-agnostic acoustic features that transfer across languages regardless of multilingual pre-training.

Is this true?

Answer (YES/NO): NO